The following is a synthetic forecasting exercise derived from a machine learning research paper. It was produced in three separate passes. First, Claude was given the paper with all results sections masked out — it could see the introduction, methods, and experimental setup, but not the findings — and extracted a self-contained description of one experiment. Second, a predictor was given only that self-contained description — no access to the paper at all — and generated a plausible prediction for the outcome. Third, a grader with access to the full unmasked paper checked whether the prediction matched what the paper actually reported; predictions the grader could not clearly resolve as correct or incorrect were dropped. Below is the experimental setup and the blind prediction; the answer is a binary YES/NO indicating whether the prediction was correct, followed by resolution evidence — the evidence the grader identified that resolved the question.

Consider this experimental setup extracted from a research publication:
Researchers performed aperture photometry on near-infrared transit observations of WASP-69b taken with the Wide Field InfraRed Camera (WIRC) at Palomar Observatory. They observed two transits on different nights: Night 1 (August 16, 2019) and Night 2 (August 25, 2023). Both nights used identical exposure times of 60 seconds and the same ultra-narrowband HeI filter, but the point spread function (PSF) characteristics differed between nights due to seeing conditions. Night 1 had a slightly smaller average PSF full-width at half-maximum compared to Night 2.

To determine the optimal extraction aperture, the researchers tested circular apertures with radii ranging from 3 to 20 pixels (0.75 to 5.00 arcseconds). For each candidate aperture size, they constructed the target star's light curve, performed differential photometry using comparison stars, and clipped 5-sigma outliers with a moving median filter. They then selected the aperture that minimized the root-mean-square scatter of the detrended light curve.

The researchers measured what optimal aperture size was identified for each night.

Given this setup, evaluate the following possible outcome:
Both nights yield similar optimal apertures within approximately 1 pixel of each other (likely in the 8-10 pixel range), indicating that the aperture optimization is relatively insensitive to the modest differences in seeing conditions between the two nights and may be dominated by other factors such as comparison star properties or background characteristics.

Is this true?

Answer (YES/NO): NO